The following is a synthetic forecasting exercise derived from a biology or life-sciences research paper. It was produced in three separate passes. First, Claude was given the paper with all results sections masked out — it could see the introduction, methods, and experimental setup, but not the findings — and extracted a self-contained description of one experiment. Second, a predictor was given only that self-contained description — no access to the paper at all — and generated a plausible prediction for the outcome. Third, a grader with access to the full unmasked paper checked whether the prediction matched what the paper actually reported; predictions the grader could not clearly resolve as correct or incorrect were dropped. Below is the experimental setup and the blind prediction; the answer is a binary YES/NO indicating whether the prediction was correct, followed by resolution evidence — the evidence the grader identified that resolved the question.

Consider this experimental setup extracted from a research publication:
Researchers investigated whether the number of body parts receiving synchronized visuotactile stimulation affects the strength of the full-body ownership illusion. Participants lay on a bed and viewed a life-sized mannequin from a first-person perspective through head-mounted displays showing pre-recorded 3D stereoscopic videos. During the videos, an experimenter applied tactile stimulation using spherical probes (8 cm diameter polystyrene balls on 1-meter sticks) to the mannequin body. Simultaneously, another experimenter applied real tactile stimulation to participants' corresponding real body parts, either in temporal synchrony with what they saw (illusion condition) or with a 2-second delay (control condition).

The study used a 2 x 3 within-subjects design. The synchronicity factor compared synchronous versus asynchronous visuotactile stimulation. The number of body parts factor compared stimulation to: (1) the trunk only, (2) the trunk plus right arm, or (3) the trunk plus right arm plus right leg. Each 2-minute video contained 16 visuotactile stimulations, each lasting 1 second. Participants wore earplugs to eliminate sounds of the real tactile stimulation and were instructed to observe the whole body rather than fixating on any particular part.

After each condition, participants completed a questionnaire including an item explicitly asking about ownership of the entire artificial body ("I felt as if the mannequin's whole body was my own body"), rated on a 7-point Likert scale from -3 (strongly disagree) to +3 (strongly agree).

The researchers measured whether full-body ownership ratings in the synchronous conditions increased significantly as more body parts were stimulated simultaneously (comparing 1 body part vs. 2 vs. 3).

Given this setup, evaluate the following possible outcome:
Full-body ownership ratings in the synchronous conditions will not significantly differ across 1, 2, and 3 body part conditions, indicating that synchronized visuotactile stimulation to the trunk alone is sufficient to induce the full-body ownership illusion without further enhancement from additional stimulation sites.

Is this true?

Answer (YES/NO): YES